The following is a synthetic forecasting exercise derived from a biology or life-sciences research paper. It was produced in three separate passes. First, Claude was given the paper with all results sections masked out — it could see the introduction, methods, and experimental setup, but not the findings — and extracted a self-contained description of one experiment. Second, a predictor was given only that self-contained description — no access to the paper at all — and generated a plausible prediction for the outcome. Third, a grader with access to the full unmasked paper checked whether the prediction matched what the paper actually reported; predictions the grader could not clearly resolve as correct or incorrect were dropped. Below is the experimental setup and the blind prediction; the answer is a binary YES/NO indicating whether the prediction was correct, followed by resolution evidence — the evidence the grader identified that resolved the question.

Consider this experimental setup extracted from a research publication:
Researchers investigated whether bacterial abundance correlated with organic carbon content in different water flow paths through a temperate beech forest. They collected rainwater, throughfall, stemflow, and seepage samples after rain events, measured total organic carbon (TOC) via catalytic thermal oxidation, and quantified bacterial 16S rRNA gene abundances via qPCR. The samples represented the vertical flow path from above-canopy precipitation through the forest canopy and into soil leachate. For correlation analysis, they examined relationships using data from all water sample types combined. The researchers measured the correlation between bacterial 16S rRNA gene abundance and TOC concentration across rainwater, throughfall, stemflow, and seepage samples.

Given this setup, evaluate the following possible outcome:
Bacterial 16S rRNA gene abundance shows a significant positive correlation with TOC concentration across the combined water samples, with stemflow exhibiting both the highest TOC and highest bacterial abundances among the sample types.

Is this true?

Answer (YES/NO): NO